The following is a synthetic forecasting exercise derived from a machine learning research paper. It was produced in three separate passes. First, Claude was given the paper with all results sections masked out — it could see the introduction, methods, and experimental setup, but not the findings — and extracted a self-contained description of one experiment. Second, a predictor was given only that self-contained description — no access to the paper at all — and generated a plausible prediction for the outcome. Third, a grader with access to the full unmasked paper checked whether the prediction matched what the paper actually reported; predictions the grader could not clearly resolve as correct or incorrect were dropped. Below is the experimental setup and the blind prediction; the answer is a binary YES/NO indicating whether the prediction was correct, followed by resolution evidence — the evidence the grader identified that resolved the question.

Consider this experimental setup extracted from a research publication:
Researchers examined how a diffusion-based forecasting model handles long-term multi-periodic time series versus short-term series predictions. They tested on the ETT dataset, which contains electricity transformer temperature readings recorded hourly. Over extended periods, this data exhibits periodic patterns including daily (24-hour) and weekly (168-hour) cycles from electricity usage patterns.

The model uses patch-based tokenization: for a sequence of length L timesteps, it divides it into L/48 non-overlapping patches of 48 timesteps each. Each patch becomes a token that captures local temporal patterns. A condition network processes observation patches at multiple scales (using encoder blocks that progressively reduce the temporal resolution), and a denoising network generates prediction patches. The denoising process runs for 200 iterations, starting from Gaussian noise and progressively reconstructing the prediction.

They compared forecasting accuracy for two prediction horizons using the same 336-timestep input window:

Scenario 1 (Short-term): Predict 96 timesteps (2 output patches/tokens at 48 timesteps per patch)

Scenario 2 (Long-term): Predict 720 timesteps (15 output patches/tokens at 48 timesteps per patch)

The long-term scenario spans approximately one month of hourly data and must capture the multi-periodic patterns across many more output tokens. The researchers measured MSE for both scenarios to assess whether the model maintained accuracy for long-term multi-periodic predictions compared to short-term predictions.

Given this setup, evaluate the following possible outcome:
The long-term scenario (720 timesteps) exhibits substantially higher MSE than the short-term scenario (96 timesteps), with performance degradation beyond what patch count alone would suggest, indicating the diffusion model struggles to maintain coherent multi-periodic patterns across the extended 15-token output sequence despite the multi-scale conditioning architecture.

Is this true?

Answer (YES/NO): NO